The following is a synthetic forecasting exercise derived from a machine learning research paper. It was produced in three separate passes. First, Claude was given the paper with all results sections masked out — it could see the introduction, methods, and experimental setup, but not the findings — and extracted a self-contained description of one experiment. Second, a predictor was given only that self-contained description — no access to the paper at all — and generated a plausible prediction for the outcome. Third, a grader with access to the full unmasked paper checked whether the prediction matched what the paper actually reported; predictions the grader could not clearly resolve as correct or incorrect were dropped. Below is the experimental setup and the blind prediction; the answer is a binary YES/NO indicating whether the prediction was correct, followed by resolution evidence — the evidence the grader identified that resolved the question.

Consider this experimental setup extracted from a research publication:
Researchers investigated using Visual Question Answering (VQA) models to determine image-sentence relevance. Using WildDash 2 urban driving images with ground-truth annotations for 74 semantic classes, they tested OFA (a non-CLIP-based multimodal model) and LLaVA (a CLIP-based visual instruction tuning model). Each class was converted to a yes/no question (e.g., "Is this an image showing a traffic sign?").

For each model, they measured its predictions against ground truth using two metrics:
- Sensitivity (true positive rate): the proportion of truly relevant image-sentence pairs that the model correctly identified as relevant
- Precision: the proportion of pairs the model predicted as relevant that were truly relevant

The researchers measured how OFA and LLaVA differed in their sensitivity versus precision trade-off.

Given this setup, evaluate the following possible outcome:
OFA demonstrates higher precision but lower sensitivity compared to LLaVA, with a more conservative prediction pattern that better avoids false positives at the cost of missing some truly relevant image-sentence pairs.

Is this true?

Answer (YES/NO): YES